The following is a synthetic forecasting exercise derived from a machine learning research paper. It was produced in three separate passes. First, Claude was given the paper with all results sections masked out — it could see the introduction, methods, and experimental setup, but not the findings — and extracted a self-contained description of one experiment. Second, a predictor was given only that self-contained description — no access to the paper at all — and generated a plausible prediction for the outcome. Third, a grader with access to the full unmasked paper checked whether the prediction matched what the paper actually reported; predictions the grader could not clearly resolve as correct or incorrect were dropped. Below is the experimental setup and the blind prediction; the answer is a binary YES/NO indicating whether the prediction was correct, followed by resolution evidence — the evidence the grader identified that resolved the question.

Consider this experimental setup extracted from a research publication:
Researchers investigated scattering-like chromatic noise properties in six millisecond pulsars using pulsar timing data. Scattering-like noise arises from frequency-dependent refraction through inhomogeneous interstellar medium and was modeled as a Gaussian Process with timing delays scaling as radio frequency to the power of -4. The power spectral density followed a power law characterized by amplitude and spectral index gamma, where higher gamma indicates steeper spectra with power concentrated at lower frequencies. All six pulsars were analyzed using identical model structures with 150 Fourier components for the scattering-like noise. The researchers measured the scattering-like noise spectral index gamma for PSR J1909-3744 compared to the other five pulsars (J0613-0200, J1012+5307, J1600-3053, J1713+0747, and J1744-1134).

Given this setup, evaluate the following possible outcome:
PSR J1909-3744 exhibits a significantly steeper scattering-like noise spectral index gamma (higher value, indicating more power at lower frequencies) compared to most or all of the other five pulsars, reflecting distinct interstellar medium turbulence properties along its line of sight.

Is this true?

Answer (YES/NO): NO